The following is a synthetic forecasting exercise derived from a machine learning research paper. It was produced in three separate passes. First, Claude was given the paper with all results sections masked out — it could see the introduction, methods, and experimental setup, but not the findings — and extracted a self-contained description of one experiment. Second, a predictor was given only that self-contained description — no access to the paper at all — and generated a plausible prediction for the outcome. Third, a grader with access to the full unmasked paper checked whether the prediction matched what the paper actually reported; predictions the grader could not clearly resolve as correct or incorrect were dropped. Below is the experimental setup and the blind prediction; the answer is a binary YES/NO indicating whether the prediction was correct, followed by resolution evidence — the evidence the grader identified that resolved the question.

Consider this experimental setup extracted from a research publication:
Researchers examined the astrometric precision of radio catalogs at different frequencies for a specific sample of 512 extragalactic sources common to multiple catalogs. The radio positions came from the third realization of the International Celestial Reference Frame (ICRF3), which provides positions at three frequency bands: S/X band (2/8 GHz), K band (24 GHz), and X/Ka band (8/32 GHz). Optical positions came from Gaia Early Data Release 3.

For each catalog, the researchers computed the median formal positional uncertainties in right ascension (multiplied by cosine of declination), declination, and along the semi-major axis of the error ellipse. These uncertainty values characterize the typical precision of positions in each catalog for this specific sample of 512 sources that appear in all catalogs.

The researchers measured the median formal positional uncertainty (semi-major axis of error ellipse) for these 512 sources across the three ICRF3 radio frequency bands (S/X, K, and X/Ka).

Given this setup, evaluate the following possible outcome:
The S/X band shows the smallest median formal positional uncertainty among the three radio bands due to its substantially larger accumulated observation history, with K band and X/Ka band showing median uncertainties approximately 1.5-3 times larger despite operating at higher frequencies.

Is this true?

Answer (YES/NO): YES